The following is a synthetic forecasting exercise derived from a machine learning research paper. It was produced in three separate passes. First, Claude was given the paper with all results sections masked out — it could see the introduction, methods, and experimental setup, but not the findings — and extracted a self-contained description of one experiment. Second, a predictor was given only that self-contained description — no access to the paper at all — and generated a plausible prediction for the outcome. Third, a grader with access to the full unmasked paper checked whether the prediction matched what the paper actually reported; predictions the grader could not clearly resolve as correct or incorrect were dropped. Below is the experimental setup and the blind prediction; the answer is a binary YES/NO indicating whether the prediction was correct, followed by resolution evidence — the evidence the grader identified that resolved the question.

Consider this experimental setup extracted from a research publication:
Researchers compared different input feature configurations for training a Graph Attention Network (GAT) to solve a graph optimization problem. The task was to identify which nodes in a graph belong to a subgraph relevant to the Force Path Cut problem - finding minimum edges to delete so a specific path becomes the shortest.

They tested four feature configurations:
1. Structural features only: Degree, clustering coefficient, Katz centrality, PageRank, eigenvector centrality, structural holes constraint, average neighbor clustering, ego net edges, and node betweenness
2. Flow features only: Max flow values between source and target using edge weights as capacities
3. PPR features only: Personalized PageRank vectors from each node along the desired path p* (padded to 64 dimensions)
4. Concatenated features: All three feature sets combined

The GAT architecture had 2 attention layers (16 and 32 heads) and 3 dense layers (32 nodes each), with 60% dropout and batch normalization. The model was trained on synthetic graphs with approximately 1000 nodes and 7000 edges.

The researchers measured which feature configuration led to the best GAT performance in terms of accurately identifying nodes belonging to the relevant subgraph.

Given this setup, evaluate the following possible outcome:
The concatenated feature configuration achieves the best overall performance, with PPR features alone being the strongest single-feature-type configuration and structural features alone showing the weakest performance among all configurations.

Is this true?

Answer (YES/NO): NO